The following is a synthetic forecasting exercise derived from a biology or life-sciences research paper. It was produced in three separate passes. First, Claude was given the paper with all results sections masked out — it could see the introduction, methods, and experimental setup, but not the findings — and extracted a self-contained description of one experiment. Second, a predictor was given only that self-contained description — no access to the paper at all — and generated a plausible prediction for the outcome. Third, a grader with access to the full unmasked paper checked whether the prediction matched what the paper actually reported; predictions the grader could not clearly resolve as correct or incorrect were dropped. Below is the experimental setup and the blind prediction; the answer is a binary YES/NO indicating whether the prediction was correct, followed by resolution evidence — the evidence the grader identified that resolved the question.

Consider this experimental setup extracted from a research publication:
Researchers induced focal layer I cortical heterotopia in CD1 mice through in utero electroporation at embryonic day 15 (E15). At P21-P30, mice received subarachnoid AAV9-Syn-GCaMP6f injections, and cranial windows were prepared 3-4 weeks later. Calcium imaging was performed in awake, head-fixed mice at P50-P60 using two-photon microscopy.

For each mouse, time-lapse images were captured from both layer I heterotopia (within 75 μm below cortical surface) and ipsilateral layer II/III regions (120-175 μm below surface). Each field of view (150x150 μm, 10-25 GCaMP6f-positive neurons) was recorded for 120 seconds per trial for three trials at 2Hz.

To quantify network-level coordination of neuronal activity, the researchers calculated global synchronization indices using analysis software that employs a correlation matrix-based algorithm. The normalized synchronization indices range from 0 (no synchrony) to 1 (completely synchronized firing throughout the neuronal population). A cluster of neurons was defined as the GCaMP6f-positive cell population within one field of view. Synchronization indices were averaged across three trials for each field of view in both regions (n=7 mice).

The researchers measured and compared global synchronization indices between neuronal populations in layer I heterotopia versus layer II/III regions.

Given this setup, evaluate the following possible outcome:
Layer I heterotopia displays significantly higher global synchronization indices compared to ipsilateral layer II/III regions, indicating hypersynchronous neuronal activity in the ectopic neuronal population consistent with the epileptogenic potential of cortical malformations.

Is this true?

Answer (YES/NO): NO